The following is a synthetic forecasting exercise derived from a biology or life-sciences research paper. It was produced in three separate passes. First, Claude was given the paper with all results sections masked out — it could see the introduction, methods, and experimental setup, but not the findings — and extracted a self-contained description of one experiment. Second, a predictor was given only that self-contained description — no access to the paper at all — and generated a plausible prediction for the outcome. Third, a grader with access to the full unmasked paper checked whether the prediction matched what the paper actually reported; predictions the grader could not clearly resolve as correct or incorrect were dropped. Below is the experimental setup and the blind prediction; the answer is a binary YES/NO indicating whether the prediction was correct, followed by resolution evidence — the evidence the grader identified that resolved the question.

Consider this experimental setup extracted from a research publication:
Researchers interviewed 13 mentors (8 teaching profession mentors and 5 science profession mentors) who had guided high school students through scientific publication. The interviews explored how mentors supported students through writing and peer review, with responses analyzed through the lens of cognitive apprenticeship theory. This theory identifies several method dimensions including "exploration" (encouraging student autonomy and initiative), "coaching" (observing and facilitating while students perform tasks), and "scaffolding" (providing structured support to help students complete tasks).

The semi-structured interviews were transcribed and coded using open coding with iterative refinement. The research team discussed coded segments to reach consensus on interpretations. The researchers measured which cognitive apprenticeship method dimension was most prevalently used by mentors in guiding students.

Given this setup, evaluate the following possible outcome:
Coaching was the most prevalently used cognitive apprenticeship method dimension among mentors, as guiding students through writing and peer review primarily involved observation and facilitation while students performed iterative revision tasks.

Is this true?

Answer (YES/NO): NO